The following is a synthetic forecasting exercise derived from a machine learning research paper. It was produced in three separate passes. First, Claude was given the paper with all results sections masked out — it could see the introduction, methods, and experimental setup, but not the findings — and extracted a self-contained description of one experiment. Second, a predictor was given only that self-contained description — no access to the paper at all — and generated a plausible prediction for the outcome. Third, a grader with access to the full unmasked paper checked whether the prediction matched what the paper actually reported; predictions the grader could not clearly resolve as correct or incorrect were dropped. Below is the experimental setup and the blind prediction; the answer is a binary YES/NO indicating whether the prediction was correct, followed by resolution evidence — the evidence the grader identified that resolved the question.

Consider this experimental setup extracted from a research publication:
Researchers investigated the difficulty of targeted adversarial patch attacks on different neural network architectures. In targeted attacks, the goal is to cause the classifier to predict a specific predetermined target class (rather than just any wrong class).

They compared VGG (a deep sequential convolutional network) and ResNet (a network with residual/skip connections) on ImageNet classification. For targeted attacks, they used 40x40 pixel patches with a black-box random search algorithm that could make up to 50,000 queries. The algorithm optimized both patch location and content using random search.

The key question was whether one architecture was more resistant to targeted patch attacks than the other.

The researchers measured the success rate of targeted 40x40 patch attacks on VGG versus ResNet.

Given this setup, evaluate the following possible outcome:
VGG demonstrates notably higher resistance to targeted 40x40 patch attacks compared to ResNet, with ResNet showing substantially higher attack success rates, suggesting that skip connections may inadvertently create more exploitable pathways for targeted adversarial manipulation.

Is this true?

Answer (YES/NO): NO